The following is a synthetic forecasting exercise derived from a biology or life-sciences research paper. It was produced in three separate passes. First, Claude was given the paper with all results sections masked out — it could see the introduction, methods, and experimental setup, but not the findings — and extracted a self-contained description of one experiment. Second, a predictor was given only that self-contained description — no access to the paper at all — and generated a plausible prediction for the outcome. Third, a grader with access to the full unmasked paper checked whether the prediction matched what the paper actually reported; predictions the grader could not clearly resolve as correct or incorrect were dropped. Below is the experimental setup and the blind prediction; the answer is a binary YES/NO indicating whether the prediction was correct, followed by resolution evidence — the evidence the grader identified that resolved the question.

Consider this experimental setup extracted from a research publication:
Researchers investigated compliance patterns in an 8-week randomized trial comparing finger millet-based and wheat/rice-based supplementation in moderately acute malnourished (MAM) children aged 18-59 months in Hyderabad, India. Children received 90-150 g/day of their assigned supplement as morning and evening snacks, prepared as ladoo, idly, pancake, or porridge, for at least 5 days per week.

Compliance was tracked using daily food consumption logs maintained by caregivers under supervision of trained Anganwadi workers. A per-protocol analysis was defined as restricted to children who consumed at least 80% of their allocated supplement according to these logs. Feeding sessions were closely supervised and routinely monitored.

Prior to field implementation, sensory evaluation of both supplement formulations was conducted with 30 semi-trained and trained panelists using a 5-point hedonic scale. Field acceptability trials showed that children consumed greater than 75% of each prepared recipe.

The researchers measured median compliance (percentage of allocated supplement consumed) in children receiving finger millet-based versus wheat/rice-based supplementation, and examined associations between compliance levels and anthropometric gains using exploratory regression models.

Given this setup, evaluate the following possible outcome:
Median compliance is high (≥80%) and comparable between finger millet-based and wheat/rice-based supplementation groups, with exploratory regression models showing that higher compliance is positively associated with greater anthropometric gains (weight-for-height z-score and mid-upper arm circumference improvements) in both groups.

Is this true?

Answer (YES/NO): NO